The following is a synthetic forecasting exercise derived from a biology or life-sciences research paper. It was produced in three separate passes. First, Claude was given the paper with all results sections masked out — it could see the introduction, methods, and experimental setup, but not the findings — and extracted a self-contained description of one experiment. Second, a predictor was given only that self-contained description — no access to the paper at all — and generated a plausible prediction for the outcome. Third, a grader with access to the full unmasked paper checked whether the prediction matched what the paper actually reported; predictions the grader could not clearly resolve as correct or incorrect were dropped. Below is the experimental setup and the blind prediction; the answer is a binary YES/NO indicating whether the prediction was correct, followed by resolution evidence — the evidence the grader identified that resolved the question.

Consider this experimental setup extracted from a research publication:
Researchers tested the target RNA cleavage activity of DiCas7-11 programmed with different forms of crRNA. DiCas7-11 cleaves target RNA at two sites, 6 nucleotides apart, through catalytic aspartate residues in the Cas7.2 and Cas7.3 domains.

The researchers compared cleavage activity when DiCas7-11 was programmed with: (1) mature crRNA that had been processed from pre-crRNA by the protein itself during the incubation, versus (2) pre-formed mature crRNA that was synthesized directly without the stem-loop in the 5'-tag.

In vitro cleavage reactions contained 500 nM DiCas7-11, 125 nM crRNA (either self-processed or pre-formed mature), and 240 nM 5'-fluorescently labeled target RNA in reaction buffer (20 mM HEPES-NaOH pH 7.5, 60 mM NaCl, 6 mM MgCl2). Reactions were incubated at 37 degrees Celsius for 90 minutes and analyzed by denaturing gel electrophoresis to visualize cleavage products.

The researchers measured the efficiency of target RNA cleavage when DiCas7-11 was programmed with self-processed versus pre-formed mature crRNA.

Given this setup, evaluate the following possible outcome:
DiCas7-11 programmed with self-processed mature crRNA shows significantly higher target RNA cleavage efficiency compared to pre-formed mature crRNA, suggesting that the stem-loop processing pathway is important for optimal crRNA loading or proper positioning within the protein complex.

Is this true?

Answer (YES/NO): NO